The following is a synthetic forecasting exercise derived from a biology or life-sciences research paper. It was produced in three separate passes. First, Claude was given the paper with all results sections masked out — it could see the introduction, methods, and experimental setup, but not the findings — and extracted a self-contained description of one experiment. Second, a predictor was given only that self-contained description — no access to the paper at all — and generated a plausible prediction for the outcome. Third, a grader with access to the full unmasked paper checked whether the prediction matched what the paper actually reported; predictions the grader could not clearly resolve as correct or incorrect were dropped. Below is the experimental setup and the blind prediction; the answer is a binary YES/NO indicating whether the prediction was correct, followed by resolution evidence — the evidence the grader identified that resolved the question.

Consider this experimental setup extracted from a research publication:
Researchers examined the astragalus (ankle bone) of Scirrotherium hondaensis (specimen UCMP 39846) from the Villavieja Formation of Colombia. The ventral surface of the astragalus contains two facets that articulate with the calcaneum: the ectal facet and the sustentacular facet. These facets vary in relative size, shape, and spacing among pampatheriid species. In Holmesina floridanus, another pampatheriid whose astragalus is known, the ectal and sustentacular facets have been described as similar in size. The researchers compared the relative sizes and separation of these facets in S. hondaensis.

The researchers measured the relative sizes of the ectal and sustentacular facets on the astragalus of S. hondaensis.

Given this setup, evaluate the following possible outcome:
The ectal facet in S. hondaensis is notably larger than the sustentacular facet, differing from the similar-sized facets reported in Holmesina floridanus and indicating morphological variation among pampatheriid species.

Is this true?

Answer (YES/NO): YES